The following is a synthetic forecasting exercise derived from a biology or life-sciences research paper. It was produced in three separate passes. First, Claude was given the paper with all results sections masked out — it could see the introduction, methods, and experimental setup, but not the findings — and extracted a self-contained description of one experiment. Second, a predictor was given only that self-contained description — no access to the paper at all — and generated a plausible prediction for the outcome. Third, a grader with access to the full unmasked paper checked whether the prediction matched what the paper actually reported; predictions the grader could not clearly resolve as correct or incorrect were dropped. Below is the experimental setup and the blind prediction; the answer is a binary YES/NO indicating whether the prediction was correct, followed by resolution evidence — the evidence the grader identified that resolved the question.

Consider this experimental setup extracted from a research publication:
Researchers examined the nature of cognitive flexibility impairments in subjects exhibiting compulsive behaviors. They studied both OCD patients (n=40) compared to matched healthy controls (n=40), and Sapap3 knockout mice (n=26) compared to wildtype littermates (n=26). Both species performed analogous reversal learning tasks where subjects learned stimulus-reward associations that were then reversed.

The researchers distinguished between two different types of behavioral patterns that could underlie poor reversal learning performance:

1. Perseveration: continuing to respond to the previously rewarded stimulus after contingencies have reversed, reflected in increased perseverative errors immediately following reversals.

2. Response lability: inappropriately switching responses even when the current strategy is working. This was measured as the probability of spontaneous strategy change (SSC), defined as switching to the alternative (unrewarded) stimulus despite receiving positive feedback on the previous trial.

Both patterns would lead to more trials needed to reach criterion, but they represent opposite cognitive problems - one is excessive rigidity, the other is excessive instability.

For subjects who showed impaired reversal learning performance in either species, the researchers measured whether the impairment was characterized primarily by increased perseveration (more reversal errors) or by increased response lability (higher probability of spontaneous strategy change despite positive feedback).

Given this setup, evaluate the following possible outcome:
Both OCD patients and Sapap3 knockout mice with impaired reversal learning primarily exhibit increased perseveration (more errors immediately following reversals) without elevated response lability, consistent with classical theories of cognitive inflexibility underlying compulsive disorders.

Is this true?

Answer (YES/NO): NO